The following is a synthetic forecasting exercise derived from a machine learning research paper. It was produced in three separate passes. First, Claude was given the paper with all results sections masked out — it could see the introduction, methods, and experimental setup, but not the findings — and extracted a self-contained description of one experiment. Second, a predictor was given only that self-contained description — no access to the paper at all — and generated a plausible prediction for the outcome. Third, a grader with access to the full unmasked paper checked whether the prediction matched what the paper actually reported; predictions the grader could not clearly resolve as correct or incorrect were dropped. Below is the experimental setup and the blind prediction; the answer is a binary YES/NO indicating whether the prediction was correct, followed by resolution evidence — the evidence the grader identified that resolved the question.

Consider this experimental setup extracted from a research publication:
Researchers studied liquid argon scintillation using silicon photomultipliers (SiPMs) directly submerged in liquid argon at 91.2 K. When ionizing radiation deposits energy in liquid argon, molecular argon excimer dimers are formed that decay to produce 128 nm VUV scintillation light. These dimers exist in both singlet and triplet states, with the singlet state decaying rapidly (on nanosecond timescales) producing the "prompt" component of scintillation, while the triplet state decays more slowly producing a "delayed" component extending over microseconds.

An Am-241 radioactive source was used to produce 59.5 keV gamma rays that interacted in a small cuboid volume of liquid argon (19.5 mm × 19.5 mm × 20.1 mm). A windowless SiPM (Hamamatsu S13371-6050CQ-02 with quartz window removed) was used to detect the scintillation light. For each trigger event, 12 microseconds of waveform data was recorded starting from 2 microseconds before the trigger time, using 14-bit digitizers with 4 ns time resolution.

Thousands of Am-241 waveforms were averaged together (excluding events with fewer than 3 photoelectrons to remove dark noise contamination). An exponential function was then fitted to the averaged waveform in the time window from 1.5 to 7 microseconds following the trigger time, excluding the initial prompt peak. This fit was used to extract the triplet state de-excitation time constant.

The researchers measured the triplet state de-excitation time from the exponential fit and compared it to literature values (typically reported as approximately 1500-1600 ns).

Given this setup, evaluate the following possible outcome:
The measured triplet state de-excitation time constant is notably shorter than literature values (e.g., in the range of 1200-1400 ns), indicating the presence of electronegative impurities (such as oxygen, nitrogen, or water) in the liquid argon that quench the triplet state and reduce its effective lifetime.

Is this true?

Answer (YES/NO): NO